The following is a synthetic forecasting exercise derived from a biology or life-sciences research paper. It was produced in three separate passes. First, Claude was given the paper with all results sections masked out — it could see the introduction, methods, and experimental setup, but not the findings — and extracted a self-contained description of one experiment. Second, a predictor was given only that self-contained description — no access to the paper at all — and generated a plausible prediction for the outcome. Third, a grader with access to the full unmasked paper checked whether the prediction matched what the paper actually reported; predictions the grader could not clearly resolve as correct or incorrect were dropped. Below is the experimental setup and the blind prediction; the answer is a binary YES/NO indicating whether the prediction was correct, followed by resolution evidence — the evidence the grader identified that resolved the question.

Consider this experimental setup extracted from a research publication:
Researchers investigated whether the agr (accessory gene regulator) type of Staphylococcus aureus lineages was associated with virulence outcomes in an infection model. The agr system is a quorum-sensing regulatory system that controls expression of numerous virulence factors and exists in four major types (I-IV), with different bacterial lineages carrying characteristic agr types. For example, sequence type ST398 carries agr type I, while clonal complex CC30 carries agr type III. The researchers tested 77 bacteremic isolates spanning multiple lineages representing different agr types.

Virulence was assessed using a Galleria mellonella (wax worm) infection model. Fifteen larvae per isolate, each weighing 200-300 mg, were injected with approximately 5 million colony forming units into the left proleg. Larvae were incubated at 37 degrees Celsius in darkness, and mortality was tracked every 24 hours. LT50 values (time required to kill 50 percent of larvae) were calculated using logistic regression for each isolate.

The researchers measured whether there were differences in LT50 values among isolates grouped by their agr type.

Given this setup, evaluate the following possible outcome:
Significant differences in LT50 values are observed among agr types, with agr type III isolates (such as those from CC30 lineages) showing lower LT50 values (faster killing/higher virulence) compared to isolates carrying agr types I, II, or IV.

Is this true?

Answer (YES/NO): NO